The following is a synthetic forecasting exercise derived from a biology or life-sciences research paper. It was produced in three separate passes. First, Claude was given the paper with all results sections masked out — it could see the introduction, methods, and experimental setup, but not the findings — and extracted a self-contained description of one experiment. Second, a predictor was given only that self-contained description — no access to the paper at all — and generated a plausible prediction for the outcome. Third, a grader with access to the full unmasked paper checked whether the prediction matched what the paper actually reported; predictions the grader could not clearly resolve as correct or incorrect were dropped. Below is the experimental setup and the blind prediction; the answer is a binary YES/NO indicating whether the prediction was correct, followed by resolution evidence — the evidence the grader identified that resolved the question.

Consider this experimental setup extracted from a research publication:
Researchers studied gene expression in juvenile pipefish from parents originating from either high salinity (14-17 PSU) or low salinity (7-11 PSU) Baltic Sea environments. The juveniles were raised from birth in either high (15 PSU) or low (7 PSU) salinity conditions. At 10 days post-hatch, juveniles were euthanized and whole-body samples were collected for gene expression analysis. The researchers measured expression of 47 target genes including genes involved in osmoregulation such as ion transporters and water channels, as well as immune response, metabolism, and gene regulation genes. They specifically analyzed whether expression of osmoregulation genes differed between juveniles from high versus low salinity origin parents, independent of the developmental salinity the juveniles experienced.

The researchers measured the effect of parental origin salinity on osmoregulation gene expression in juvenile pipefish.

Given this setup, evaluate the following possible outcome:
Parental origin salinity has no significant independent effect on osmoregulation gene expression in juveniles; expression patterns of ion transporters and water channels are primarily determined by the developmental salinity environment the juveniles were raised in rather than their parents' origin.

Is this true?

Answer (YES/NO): NO